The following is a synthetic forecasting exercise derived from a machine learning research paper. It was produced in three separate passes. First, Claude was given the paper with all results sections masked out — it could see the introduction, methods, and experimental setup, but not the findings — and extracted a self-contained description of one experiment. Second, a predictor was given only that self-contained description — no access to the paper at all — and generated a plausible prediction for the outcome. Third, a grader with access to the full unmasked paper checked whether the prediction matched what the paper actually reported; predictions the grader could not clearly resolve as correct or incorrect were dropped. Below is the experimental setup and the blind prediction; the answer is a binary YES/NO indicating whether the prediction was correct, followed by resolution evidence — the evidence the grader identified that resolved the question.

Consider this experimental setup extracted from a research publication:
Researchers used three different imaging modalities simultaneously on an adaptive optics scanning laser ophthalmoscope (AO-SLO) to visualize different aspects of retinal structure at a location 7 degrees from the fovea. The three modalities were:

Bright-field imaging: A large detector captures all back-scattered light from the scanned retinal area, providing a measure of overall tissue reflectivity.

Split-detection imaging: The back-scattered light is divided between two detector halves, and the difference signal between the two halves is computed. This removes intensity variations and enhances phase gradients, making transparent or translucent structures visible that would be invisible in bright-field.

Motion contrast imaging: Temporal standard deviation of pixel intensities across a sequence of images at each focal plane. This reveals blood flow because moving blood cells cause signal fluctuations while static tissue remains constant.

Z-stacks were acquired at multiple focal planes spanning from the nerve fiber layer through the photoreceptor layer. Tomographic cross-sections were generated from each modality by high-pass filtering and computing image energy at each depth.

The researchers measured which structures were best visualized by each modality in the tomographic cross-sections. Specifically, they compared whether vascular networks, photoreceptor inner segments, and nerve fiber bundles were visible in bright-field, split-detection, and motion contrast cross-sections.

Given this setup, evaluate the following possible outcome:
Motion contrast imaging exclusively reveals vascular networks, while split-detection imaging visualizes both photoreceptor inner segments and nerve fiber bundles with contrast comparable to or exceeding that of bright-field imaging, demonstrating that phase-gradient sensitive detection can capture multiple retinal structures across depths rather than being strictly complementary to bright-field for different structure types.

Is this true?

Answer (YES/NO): NO